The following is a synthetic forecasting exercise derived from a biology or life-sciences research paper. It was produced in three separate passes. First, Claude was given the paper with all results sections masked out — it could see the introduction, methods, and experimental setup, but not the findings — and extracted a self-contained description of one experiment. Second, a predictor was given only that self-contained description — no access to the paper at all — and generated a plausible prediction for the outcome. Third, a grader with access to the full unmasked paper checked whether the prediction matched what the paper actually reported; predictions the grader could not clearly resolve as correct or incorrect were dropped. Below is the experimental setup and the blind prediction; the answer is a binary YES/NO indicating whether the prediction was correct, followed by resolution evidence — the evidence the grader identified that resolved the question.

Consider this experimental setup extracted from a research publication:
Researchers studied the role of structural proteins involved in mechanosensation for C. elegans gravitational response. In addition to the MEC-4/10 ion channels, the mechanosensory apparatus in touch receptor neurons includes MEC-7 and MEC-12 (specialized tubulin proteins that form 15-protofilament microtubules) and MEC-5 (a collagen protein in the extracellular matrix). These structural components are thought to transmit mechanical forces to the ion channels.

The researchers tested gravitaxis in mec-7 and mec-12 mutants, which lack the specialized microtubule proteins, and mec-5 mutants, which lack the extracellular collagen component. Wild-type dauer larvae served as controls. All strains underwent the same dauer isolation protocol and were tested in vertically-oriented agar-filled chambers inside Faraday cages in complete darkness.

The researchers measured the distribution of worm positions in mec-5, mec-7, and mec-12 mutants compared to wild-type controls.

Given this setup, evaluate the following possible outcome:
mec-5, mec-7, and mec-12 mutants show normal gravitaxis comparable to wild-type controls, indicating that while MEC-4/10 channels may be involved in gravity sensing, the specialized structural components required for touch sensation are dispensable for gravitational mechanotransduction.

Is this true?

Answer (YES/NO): NO